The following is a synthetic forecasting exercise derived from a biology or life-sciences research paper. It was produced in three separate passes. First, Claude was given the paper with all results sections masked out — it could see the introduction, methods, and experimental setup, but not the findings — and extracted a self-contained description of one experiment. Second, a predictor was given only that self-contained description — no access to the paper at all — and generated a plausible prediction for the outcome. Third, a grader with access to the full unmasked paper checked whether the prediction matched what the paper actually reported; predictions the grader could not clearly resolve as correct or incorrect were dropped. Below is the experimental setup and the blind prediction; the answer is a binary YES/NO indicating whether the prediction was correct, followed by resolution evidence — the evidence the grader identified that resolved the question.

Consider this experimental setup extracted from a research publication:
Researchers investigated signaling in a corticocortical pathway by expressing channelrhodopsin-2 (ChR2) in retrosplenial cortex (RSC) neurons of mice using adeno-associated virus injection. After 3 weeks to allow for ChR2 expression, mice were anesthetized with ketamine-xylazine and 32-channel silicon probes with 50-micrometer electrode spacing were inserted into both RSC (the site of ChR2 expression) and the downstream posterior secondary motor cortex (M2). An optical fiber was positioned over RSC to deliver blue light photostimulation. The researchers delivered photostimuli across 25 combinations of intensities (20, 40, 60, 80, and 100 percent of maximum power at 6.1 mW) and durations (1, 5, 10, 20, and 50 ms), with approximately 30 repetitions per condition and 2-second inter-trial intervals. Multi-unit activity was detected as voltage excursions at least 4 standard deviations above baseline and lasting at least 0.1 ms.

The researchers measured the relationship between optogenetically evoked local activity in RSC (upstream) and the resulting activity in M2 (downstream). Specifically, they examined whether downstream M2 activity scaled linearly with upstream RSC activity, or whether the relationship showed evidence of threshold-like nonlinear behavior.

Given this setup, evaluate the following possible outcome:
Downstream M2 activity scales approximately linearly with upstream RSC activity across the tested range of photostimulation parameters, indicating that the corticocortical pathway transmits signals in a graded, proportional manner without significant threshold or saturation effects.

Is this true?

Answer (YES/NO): NO